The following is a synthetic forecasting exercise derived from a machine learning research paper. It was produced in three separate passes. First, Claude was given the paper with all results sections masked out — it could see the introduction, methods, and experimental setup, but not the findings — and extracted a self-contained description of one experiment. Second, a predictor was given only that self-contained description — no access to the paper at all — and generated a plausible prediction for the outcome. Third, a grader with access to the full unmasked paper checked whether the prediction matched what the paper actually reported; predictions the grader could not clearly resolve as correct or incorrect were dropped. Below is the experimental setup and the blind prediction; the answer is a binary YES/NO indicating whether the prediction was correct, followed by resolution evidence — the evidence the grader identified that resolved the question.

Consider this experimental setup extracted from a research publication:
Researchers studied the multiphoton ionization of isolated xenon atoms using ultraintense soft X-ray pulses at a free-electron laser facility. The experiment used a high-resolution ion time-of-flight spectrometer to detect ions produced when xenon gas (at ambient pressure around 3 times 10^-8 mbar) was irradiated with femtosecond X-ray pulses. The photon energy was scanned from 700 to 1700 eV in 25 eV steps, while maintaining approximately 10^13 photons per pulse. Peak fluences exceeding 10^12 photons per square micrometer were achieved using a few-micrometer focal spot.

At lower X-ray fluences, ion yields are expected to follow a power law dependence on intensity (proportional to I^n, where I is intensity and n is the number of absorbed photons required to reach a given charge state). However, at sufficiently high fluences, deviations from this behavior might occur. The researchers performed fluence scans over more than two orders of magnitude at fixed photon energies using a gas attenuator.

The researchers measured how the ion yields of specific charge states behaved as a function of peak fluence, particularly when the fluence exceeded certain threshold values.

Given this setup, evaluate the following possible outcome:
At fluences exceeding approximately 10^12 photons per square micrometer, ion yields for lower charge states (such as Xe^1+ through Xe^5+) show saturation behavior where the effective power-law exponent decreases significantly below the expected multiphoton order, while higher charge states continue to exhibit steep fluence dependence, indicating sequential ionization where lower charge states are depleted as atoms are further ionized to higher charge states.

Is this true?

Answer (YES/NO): NO